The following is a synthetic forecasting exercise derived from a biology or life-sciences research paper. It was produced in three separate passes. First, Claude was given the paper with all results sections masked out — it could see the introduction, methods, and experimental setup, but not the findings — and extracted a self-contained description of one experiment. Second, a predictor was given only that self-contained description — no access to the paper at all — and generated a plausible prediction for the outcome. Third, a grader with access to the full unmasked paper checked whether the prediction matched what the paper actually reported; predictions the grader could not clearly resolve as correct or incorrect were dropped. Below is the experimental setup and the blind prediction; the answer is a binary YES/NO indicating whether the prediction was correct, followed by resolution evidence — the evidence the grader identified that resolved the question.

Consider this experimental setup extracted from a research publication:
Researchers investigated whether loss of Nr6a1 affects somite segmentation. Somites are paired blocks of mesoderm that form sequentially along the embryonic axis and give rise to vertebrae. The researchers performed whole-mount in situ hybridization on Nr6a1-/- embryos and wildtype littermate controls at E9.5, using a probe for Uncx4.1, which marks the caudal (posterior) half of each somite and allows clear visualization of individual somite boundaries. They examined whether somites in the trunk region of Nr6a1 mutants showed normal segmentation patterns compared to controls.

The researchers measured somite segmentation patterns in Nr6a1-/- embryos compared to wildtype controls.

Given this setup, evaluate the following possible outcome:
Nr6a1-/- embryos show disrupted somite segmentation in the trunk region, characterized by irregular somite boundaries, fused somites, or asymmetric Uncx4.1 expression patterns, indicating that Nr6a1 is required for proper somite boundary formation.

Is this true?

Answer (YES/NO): YES